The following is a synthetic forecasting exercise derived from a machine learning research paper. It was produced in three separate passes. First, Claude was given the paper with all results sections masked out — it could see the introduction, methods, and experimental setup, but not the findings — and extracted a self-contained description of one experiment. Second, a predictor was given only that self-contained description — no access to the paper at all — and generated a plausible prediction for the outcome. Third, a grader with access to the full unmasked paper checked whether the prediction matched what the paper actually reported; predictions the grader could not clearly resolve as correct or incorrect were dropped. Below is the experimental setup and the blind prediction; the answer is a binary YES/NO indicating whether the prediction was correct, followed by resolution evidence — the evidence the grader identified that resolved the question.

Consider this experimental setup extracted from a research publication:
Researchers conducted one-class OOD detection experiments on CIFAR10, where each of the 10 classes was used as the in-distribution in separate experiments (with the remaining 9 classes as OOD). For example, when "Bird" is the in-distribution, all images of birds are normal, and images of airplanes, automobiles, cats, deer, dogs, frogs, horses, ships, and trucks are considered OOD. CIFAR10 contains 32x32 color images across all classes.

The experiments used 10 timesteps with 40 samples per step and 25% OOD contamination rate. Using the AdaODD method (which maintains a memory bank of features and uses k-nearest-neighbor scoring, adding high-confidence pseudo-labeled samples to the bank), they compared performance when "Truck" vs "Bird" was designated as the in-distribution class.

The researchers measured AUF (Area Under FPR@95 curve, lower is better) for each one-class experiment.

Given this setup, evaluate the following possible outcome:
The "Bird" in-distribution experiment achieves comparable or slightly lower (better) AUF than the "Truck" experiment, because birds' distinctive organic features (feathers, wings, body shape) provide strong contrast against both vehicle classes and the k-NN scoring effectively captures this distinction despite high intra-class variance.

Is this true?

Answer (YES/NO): NO